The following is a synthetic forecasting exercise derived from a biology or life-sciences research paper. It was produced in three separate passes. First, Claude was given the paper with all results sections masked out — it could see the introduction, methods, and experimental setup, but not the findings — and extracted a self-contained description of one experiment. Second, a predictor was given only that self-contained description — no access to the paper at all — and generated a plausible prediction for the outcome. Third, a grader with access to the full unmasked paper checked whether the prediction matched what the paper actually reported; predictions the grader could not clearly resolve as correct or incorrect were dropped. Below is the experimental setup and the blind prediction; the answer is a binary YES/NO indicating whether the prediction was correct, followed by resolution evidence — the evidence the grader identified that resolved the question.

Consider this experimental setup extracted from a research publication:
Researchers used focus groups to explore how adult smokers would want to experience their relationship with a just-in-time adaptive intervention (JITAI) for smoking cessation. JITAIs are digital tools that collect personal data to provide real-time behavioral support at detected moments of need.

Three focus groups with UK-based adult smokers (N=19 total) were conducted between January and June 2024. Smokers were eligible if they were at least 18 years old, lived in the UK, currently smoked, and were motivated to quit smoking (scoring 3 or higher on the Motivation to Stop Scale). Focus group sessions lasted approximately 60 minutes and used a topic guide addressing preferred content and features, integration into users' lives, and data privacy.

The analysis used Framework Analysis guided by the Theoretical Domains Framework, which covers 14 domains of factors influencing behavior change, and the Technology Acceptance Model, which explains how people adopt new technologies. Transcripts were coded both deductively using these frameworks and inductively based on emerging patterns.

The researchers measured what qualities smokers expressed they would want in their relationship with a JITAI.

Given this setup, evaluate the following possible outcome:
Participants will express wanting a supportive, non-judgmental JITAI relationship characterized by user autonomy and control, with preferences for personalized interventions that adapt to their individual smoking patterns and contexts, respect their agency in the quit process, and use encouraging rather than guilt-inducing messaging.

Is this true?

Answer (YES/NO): YES